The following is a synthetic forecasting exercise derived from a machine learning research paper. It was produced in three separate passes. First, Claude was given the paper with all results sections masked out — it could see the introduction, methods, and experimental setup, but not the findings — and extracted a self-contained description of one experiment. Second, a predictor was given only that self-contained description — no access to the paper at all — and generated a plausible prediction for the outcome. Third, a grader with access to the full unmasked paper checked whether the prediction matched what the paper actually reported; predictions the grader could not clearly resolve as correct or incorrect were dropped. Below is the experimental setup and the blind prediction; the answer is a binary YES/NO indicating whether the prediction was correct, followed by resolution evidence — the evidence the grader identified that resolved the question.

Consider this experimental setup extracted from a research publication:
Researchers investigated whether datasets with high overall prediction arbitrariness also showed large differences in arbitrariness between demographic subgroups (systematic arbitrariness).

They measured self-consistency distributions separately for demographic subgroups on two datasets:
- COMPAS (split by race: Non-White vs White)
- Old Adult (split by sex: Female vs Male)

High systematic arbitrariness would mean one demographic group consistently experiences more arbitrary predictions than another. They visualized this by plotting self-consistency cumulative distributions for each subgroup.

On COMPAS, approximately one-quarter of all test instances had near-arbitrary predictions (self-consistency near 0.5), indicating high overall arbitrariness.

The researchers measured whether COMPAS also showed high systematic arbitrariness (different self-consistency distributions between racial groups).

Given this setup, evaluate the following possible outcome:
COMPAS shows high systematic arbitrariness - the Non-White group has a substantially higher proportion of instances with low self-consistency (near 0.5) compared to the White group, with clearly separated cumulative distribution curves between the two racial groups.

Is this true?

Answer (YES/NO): NO